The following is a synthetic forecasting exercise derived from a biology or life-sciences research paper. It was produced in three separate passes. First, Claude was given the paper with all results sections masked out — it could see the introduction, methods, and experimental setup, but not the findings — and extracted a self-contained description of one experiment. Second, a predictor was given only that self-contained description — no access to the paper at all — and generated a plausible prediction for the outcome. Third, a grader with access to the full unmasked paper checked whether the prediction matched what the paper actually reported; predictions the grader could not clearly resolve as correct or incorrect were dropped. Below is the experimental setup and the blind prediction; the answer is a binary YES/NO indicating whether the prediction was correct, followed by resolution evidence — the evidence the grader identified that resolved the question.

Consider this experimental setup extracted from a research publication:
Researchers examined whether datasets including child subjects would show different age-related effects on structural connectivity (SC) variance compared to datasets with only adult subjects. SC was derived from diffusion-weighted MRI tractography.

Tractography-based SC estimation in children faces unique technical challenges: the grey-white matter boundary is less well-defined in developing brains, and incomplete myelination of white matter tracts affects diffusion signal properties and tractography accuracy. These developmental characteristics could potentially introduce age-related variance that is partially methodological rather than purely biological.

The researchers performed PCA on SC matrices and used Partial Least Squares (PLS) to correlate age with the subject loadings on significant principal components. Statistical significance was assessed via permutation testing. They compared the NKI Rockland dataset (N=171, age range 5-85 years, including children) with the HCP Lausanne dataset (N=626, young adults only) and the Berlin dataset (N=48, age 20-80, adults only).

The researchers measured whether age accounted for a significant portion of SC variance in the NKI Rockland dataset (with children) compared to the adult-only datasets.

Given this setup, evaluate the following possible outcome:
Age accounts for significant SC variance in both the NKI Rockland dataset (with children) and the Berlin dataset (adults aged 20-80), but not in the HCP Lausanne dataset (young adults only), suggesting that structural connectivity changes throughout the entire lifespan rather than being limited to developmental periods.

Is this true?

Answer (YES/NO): NO